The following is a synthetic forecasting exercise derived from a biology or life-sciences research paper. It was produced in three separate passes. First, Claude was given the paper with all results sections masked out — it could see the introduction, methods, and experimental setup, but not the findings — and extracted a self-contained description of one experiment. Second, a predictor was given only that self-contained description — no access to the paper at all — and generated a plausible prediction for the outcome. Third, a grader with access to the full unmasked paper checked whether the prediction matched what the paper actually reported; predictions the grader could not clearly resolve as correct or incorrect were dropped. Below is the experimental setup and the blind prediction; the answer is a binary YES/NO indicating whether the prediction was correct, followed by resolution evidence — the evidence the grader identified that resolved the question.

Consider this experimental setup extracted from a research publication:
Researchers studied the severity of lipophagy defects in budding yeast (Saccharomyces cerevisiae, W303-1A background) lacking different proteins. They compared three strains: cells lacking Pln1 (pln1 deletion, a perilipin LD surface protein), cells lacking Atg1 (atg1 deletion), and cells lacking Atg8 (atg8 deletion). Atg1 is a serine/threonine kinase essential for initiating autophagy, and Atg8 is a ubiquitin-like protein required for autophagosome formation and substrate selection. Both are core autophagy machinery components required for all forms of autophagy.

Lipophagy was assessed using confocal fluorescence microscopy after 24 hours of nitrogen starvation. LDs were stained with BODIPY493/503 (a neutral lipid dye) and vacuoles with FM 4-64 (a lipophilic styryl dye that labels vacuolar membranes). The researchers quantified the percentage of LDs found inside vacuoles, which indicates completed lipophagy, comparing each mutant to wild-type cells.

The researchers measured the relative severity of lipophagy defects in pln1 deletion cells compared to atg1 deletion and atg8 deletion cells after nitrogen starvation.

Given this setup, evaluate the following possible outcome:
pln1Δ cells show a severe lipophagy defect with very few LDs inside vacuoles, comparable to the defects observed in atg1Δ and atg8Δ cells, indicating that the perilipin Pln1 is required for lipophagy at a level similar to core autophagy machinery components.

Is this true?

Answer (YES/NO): YES